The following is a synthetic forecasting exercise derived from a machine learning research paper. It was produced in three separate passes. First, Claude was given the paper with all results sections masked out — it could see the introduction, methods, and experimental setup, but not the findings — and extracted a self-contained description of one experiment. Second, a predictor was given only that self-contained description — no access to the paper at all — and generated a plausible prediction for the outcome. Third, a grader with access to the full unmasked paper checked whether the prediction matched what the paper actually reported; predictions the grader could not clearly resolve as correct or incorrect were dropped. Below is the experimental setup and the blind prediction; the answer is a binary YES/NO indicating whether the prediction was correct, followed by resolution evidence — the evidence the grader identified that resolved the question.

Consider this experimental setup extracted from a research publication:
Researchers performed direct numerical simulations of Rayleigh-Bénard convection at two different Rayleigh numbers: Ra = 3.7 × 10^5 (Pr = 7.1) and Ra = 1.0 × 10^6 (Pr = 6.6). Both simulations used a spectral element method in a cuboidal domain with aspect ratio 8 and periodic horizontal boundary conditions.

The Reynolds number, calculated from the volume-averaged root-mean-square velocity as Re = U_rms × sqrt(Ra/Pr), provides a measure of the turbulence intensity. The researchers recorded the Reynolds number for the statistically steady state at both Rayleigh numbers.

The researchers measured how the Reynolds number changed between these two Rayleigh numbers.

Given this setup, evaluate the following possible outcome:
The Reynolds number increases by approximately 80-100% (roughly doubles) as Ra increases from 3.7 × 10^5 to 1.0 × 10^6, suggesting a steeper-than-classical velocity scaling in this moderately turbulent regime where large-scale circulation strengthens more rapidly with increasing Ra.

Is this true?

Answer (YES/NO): YES